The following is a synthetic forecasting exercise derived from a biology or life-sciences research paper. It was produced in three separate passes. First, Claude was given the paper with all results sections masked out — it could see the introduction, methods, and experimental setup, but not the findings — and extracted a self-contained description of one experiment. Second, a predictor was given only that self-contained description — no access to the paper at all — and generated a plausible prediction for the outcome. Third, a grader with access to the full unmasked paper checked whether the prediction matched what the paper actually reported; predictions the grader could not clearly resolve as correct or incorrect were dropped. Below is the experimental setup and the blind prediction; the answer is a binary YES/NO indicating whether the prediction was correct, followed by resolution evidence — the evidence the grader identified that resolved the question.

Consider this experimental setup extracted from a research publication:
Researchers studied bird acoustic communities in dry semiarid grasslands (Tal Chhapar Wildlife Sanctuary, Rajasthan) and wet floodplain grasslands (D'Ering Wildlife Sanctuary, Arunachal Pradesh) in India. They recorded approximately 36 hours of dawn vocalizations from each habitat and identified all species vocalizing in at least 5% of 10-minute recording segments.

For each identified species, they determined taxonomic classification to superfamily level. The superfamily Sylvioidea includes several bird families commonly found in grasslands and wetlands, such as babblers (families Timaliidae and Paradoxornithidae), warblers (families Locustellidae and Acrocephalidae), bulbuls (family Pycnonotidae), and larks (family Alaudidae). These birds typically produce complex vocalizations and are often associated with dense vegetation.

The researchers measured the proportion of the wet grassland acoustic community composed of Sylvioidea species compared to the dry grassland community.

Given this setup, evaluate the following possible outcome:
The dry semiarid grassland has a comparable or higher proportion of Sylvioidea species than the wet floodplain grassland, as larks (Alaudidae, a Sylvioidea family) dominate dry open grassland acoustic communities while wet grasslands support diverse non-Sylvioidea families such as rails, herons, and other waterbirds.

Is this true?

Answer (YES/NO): NO